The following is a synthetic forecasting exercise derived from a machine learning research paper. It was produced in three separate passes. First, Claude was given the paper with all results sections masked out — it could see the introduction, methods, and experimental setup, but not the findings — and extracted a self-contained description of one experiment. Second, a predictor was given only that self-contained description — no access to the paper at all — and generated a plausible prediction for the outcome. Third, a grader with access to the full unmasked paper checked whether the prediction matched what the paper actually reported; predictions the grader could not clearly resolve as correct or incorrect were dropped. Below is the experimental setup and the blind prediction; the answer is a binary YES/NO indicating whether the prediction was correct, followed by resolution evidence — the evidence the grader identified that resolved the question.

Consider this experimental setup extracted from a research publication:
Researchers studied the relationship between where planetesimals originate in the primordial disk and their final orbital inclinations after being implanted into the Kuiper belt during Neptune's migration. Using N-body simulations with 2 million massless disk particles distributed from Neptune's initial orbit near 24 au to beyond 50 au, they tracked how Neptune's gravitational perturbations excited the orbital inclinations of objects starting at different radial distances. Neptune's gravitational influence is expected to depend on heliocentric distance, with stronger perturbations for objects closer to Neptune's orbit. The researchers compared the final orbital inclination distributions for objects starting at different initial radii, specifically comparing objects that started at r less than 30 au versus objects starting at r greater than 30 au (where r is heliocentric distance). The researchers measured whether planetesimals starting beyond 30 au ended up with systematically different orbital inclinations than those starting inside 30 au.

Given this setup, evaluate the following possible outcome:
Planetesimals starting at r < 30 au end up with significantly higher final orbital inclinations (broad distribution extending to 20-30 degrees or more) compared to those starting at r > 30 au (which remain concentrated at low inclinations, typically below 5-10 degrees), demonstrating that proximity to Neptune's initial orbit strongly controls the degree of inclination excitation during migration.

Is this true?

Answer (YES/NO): NO